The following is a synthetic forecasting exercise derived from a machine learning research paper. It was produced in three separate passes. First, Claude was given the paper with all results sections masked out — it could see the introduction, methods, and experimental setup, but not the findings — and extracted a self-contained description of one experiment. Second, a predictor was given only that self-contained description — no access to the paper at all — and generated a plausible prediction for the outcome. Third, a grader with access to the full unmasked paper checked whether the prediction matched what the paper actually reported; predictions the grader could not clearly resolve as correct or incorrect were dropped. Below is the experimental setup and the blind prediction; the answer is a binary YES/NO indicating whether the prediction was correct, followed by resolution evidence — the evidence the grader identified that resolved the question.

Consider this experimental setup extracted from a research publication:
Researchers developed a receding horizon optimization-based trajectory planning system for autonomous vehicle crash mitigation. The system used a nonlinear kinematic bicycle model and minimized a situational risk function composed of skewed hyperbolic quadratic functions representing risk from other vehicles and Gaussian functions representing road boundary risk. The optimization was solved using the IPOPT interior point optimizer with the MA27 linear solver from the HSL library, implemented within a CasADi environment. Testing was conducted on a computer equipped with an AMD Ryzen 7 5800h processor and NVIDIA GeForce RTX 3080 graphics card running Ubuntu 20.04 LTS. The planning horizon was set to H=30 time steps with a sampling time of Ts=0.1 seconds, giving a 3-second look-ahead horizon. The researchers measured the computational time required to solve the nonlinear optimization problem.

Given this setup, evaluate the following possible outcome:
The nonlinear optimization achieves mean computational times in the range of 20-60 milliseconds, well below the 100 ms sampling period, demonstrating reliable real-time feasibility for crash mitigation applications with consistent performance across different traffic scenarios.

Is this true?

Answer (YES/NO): NO